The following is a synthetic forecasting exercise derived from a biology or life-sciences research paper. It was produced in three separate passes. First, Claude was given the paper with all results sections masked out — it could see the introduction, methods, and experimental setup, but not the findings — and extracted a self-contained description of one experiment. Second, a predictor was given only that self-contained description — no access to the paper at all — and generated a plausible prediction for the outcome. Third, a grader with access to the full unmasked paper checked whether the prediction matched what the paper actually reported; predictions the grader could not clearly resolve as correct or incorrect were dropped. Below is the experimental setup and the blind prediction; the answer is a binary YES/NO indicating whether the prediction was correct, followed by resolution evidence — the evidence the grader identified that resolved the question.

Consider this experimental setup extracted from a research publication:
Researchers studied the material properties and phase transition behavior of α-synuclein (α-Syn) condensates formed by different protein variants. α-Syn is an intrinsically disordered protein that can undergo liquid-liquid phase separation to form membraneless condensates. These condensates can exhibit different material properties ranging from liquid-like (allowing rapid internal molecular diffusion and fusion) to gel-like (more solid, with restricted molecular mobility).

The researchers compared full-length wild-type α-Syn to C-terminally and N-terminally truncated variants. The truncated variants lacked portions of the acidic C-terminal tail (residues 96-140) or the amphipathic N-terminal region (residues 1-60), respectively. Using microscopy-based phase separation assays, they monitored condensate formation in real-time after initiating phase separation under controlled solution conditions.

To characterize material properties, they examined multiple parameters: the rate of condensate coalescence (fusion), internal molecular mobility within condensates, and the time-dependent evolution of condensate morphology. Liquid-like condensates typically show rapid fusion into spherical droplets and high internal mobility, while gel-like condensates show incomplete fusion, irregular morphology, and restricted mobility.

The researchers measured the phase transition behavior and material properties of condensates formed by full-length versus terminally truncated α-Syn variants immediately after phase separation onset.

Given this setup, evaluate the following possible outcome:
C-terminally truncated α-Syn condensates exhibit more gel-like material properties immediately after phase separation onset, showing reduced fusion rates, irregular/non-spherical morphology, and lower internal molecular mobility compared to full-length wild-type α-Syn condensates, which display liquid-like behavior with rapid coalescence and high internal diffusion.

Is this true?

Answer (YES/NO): YES